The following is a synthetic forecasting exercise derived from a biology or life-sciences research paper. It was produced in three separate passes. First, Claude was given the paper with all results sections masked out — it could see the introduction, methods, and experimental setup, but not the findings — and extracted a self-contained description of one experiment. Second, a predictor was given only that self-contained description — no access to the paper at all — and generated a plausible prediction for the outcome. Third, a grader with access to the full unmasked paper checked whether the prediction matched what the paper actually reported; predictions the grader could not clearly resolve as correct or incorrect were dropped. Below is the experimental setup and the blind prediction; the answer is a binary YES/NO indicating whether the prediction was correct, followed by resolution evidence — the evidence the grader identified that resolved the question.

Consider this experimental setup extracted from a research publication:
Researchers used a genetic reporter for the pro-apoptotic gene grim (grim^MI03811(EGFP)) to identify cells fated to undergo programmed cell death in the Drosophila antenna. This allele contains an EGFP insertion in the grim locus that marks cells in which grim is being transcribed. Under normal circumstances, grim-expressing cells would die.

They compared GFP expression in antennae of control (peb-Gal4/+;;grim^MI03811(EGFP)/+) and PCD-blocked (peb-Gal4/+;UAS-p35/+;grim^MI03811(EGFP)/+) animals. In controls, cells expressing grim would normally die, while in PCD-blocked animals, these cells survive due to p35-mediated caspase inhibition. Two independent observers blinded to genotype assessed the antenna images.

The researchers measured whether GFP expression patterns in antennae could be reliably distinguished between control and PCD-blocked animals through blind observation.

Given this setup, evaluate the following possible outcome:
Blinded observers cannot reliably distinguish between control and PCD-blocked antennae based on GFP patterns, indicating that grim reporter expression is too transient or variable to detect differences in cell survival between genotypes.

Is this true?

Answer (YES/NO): NO